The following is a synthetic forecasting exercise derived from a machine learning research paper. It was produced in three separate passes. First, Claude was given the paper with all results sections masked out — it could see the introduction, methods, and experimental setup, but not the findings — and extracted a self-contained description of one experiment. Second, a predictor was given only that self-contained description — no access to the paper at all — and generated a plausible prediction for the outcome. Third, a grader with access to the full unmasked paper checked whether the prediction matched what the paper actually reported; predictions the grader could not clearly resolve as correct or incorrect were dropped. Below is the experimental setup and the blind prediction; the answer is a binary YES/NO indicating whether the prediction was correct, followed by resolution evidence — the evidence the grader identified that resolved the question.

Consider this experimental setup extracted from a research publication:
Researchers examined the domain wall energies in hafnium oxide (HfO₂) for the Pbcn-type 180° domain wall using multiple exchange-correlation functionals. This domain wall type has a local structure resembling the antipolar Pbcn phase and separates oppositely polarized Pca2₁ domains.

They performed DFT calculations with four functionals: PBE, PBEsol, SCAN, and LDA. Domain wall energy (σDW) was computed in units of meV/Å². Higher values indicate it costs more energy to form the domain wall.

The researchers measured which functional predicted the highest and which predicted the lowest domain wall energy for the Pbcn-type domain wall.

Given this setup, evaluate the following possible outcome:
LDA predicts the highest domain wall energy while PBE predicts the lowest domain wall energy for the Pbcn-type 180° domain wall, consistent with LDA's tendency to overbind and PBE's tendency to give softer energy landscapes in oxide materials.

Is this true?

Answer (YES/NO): YES